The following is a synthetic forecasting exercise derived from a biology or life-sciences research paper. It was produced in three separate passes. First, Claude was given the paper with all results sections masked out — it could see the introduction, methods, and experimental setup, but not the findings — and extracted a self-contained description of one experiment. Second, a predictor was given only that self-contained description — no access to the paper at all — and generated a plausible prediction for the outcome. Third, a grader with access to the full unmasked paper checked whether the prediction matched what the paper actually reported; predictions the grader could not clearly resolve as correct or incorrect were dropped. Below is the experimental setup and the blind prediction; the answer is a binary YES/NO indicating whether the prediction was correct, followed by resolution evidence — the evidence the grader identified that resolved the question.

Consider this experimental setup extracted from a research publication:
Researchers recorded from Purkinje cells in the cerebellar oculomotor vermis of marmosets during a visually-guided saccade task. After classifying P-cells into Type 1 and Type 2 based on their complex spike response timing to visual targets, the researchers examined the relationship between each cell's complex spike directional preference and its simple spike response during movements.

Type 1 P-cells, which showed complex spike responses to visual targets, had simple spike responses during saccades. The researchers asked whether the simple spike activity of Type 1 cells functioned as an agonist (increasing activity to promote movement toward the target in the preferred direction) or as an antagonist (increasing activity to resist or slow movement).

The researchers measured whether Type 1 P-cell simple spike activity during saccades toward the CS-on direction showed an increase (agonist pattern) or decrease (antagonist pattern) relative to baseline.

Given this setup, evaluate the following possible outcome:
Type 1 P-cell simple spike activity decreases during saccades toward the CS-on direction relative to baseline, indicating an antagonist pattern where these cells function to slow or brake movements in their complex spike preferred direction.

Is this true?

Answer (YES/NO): NO